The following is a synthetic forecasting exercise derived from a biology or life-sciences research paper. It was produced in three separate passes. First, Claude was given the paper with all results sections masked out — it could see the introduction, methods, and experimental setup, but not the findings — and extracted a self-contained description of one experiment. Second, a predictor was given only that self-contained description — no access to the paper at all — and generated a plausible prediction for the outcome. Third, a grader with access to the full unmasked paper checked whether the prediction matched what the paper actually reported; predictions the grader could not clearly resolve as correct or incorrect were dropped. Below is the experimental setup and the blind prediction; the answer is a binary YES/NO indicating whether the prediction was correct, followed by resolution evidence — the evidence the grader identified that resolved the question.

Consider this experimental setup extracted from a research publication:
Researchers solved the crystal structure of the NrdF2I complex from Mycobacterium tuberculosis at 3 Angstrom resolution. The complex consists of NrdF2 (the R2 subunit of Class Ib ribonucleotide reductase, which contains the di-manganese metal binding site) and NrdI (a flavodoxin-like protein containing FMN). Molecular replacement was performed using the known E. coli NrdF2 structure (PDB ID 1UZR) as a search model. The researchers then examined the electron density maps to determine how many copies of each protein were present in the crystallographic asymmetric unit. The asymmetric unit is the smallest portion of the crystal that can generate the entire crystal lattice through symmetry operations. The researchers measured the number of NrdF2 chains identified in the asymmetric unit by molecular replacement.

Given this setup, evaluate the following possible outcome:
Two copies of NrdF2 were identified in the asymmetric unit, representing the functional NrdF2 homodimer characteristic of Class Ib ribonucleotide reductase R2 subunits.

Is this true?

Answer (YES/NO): NO